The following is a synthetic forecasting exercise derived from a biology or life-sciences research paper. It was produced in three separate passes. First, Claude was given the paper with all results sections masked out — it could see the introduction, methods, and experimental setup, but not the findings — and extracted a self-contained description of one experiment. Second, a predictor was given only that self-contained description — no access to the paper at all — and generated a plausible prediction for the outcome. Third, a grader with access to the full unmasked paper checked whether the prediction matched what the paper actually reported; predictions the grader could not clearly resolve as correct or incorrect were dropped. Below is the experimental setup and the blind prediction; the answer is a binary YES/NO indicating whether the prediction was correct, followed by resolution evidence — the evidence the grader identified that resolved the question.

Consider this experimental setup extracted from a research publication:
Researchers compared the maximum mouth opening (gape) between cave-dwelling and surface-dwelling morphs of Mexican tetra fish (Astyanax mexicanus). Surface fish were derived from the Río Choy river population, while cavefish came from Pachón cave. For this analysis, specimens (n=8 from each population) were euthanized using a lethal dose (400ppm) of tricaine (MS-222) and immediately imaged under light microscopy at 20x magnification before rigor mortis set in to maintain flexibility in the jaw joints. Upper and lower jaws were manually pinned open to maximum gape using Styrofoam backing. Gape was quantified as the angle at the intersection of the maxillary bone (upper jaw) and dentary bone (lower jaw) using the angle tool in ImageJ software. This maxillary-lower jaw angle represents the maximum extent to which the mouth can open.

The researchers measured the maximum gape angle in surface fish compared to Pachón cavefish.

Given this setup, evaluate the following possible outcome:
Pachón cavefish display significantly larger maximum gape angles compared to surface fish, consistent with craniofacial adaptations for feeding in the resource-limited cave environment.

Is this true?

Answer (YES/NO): YES